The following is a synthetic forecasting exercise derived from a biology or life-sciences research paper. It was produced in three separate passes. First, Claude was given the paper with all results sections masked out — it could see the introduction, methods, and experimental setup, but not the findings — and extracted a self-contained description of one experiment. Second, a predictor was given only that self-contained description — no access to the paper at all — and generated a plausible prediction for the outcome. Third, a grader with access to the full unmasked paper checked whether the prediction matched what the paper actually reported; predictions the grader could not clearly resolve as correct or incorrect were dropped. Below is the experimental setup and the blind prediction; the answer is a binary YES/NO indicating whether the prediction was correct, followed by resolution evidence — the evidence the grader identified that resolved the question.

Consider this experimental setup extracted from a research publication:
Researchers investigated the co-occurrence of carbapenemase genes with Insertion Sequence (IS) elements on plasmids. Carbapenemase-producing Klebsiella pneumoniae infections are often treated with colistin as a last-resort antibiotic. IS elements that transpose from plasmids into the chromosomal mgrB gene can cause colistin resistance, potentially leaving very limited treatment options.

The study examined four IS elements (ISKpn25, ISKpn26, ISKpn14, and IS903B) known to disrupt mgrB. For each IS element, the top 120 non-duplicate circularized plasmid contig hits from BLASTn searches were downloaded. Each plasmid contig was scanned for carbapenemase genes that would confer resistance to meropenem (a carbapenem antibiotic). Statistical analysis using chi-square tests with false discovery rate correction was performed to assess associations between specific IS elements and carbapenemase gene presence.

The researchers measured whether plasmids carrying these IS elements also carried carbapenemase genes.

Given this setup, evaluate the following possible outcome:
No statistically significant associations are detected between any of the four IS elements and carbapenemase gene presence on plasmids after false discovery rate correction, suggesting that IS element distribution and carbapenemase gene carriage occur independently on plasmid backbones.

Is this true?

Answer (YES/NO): NO